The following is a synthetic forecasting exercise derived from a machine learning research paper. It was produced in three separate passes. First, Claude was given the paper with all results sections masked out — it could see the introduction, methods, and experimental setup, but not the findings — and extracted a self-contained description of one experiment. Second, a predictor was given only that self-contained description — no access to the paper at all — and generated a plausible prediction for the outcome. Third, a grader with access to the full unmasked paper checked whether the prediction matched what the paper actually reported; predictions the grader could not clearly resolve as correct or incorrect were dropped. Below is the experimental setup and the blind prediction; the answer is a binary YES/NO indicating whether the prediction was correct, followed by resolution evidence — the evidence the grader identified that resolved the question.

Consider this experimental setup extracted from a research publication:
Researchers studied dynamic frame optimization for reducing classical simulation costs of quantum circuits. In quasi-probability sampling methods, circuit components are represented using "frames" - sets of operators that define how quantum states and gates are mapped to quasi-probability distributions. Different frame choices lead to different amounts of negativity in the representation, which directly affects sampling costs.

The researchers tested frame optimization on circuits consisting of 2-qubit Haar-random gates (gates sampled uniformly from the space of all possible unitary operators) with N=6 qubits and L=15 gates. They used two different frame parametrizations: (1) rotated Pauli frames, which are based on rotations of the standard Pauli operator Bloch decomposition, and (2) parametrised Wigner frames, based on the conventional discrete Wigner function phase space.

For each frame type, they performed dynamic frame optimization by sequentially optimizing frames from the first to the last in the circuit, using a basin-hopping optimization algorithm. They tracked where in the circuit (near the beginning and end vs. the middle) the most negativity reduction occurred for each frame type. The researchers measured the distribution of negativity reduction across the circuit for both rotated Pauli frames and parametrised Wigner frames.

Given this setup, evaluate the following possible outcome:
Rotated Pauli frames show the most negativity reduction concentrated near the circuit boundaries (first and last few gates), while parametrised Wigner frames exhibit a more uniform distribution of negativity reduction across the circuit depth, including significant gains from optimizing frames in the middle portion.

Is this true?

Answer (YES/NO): NO